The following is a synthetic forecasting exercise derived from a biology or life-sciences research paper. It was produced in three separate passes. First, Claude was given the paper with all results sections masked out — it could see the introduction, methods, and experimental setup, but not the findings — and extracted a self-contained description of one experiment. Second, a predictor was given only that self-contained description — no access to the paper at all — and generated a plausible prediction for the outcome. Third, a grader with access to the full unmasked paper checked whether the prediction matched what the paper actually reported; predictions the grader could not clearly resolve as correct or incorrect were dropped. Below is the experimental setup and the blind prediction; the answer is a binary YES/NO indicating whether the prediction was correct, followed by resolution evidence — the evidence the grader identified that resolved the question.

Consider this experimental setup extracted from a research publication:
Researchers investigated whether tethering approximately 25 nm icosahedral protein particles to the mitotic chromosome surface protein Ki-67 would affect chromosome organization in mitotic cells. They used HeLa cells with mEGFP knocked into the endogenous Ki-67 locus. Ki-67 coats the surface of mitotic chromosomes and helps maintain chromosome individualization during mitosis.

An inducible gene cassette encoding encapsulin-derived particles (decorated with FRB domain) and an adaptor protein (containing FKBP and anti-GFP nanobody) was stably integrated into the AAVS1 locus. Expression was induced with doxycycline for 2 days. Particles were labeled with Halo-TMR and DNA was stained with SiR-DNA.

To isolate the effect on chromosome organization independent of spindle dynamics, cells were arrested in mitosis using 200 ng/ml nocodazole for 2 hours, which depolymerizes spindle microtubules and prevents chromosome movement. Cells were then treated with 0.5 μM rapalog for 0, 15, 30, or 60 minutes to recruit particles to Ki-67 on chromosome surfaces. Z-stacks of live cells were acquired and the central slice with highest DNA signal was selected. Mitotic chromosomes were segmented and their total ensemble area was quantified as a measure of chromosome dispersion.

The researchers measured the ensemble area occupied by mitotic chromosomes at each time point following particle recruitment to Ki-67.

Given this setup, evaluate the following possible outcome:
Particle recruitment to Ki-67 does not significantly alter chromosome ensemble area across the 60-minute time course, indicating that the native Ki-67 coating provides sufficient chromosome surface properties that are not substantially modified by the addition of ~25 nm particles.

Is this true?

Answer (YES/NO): YES